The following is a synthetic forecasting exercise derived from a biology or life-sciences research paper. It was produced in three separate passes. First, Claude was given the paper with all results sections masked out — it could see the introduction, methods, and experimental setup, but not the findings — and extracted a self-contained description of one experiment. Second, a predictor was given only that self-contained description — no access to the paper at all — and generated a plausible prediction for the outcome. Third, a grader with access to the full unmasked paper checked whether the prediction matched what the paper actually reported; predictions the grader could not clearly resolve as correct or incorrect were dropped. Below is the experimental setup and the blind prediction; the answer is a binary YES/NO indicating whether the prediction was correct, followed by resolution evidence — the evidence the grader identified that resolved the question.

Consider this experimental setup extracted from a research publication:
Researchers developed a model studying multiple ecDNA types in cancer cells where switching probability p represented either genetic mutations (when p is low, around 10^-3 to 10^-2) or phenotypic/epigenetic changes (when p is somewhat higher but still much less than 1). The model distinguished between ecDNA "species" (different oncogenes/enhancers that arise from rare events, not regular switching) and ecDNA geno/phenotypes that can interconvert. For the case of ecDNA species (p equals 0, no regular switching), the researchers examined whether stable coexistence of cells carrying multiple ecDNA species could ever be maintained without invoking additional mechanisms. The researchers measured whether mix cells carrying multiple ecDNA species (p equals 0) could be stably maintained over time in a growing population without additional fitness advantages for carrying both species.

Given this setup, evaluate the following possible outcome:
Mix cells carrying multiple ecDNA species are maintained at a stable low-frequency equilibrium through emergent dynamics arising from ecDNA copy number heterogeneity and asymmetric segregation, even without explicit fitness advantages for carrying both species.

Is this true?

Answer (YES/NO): NO